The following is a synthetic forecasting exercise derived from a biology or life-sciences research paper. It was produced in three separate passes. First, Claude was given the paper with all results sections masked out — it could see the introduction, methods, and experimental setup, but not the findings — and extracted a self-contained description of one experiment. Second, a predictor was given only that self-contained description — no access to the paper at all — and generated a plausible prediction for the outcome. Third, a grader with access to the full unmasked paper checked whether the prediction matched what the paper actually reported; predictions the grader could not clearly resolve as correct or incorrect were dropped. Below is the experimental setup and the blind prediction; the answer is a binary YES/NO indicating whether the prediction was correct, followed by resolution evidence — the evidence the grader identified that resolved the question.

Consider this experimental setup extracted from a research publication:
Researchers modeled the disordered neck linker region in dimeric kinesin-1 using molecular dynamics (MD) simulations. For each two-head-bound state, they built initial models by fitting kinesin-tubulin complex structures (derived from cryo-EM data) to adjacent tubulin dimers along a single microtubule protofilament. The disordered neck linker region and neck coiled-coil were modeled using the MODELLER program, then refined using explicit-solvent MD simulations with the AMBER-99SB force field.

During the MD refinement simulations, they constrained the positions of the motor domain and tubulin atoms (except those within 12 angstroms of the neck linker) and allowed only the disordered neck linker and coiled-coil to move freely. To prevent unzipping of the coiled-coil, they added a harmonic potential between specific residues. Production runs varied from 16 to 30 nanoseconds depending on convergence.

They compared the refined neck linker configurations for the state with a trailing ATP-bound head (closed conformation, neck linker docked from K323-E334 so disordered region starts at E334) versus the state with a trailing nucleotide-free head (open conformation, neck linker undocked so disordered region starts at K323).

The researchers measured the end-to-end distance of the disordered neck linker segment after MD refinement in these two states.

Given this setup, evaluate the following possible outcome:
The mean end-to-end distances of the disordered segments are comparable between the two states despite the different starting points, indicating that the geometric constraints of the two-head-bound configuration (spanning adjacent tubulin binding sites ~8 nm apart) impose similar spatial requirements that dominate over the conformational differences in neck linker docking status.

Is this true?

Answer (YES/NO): NO